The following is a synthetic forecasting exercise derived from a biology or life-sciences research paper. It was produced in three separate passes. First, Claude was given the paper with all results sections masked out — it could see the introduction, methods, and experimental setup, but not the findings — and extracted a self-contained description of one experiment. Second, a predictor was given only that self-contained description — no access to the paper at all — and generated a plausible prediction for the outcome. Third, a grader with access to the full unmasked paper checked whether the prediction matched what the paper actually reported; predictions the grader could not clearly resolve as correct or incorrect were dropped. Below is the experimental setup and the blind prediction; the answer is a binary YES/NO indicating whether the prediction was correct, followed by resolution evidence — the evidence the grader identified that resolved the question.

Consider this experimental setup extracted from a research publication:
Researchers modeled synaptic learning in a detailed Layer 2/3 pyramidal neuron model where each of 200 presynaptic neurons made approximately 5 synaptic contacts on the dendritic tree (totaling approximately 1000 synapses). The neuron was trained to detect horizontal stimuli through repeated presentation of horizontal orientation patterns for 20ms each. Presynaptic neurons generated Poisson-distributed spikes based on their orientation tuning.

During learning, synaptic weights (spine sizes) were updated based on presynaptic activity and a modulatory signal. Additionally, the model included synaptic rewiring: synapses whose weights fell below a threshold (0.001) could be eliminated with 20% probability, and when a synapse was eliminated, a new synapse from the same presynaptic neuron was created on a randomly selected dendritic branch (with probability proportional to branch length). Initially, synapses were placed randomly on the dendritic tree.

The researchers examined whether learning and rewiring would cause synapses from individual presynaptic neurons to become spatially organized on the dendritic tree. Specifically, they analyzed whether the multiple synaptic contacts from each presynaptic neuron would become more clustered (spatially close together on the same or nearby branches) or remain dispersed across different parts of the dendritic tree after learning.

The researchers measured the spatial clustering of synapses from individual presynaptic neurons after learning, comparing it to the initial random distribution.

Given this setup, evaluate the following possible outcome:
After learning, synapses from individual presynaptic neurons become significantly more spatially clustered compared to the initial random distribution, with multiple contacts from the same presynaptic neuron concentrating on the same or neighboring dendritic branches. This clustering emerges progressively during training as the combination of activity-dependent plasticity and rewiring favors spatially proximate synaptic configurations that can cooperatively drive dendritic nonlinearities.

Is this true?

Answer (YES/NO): NO